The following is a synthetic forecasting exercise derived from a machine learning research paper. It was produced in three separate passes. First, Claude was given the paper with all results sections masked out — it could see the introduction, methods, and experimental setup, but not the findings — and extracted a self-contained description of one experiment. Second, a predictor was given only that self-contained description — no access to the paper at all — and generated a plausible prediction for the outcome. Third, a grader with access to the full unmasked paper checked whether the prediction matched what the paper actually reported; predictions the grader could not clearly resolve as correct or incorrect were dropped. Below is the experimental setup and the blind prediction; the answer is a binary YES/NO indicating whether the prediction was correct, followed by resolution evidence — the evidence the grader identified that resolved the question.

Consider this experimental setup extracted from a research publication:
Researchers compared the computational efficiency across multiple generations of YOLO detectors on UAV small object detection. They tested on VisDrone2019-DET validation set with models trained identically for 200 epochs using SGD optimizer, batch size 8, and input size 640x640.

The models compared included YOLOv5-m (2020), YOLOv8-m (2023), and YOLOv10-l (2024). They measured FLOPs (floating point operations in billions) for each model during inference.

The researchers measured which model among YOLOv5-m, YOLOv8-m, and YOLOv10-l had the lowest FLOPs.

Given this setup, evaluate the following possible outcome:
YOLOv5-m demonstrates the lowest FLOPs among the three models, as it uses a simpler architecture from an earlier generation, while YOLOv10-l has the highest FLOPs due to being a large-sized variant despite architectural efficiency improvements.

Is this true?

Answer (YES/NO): YES